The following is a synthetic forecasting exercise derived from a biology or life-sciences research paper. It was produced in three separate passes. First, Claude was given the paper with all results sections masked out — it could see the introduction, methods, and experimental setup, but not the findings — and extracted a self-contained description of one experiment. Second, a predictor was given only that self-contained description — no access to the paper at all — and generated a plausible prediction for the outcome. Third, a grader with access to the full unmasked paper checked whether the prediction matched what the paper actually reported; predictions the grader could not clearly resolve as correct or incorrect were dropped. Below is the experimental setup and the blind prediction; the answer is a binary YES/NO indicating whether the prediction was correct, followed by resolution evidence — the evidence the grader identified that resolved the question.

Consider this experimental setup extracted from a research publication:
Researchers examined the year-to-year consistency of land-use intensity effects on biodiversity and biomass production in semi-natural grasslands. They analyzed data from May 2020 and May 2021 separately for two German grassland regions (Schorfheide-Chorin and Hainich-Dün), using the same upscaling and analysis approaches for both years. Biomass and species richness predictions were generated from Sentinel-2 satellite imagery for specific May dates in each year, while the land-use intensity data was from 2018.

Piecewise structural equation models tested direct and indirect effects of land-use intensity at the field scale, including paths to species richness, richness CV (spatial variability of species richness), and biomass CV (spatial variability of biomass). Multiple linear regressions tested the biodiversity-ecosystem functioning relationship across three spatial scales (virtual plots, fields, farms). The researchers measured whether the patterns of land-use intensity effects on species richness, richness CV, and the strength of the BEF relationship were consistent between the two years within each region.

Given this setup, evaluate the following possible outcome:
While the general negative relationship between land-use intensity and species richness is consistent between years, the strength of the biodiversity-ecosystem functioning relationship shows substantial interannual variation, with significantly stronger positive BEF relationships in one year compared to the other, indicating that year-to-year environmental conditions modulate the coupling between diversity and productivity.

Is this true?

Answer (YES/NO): YES